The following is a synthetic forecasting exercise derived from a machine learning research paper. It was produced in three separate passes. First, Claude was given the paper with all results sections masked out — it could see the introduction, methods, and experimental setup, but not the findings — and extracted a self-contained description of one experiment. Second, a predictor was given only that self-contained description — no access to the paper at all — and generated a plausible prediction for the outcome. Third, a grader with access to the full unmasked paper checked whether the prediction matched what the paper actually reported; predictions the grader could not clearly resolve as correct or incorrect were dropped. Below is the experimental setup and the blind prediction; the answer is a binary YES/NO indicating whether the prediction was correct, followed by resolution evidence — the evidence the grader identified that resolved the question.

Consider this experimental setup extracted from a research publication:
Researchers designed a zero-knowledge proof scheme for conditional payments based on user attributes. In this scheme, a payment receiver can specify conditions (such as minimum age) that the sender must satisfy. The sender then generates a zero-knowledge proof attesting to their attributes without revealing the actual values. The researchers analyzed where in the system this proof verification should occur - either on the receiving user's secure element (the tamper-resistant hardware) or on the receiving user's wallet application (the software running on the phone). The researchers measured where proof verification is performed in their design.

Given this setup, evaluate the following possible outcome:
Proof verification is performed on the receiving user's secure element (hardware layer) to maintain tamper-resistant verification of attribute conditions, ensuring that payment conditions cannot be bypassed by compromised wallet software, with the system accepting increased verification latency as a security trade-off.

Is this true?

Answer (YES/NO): NO